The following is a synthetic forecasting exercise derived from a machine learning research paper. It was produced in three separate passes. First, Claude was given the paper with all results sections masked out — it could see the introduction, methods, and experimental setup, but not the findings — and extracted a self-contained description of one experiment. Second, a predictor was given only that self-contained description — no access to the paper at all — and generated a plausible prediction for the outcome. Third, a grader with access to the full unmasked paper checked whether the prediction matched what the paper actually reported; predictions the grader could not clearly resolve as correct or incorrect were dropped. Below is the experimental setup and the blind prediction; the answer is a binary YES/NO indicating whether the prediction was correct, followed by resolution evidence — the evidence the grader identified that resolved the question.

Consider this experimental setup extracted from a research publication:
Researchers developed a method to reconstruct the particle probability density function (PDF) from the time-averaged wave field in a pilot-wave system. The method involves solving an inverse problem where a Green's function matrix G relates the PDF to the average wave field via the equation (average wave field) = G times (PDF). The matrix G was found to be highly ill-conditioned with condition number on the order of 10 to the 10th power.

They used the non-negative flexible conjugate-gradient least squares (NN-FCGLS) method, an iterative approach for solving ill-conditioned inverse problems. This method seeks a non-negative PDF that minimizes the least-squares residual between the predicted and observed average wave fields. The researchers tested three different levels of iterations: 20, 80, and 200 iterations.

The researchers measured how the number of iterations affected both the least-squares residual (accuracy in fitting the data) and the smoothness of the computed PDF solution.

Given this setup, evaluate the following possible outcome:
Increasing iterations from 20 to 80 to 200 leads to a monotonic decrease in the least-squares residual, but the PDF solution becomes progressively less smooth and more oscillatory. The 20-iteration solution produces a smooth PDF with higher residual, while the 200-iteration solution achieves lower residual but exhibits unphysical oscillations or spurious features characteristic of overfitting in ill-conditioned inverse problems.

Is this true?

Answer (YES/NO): NO